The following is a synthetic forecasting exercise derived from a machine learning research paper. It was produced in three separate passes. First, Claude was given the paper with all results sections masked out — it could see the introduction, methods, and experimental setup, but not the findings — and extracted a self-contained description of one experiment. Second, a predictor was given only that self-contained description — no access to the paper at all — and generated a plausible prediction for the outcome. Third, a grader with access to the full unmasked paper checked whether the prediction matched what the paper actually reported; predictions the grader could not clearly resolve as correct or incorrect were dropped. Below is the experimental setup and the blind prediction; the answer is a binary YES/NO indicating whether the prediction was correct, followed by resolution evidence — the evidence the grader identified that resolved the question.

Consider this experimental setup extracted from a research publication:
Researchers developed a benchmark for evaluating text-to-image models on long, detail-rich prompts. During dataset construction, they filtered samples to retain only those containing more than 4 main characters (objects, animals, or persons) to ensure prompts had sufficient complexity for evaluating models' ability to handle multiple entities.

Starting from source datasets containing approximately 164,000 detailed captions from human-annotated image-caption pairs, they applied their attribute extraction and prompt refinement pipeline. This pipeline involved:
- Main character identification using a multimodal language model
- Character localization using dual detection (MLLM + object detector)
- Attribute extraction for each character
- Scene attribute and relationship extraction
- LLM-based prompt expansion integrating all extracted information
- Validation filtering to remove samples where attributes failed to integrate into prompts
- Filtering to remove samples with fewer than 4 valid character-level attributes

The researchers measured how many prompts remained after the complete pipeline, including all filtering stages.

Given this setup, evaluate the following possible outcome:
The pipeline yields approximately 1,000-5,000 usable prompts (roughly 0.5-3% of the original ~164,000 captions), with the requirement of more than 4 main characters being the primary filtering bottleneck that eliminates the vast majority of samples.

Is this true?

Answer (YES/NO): YES